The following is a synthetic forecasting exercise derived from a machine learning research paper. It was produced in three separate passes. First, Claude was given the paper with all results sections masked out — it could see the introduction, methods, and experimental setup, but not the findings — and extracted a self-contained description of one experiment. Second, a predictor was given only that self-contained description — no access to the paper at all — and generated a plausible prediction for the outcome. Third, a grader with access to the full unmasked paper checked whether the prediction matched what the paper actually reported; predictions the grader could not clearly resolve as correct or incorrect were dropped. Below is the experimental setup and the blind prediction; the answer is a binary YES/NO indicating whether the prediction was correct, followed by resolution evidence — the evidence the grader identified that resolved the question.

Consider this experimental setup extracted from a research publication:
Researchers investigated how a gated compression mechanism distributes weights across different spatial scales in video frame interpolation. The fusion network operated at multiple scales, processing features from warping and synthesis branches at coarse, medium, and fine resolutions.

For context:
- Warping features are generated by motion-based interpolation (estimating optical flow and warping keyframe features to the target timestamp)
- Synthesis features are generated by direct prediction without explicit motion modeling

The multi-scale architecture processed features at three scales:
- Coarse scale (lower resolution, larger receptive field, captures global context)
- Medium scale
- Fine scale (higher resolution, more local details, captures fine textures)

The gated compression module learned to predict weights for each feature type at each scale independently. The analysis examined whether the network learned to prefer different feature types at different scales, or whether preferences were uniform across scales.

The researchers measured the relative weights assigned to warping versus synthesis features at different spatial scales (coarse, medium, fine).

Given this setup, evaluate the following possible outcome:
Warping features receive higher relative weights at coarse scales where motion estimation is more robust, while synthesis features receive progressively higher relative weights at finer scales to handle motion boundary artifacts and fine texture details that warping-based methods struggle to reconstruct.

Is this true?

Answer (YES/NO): NO